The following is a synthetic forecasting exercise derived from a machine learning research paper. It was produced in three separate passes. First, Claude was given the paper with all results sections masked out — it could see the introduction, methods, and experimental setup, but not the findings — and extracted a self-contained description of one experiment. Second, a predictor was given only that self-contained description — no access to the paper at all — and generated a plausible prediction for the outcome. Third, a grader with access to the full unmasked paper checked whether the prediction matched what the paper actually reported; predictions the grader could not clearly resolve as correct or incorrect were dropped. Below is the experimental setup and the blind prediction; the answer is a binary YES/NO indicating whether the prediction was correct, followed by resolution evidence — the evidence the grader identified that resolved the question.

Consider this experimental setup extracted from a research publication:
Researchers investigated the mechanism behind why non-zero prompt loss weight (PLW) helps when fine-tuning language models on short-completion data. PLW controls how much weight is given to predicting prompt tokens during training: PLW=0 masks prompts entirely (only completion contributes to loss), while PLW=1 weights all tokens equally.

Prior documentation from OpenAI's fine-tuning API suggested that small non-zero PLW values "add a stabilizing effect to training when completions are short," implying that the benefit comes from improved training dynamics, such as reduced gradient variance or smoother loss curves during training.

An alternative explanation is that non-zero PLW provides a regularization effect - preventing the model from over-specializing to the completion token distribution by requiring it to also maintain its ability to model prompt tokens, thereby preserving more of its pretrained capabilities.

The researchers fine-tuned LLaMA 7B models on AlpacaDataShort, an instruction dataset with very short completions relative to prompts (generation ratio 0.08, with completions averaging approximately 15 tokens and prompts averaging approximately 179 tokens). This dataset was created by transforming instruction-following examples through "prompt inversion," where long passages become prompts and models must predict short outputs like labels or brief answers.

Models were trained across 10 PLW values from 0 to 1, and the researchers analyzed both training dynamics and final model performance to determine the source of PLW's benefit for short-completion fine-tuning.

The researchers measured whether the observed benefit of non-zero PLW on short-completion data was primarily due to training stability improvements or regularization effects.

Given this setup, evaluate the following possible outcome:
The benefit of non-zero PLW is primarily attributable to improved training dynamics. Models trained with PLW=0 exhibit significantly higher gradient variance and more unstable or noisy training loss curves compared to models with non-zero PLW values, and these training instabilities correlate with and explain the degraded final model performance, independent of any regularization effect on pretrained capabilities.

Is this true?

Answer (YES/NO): NO